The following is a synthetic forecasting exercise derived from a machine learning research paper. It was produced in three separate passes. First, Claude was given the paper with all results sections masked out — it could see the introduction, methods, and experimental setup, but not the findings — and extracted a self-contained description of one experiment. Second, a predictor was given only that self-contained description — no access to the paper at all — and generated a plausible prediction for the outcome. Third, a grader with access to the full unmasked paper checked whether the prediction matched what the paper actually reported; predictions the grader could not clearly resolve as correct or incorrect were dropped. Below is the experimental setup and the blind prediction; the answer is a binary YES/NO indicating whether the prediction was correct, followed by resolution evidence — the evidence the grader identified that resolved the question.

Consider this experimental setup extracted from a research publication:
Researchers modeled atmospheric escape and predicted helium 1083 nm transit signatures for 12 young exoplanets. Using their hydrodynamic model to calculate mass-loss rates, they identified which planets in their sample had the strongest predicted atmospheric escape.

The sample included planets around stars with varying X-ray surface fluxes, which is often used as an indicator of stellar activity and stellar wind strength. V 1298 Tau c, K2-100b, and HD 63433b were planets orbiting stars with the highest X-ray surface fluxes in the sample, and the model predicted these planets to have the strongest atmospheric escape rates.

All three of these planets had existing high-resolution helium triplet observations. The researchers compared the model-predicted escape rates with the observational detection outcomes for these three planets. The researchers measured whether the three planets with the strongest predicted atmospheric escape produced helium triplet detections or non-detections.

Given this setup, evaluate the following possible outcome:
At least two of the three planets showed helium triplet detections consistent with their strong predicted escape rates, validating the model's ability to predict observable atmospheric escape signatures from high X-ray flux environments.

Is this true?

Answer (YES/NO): NO